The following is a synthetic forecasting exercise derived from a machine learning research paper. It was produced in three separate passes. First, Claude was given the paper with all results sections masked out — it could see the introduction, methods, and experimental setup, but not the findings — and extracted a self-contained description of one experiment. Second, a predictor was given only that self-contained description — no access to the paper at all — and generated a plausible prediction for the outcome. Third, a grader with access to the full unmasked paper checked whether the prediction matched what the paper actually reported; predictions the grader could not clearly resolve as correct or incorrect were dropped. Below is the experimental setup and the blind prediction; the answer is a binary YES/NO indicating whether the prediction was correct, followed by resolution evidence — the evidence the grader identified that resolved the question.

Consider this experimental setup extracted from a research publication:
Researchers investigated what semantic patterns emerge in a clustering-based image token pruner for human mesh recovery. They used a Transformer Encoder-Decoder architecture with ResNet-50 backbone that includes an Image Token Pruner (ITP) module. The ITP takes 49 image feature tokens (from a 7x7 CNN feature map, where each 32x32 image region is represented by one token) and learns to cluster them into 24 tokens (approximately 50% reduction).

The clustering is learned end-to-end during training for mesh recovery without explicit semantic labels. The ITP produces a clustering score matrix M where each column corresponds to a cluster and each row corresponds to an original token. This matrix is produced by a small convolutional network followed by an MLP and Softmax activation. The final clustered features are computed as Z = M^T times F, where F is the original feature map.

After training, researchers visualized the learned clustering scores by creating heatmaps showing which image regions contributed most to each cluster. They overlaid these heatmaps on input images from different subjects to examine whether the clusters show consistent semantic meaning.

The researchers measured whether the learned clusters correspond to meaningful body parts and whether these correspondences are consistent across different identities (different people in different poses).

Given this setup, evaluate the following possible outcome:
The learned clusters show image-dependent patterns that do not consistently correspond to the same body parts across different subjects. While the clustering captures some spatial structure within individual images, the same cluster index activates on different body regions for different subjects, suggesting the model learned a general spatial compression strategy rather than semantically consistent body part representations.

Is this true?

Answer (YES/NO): NO